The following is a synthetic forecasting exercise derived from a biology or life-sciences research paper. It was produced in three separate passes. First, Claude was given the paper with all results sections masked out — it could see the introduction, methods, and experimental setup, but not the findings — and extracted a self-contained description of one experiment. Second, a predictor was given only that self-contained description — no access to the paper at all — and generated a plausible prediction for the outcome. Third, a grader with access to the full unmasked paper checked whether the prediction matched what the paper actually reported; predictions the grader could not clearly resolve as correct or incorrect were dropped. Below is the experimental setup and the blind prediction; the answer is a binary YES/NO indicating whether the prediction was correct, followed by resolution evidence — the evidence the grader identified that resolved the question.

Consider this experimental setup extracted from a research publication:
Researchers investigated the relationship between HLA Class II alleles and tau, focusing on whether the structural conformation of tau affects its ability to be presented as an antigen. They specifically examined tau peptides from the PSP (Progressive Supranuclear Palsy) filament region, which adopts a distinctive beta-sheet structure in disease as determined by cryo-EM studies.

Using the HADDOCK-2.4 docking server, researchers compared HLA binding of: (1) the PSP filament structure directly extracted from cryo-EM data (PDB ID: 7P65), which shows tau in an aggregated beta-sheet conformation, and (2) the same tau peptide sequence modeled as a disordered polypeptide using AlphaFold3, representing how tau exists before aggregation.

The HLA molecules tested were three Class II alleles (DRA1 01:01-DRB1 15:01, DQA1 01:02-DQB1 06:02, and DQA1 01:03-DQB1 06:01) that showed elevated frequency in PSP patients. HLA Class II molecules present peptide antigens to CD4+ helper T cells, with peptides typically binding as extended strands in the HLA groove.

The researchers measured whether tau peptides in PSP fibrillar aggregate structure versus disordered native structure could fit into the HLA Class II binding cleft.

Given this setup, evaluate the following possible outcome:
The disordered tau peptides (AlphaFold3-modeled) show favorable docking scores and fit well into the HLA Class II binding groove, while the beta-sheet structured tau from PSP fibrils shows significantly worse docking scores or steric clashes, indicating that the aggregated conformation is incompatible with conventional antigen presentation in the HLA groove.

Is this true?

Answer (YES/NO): NO